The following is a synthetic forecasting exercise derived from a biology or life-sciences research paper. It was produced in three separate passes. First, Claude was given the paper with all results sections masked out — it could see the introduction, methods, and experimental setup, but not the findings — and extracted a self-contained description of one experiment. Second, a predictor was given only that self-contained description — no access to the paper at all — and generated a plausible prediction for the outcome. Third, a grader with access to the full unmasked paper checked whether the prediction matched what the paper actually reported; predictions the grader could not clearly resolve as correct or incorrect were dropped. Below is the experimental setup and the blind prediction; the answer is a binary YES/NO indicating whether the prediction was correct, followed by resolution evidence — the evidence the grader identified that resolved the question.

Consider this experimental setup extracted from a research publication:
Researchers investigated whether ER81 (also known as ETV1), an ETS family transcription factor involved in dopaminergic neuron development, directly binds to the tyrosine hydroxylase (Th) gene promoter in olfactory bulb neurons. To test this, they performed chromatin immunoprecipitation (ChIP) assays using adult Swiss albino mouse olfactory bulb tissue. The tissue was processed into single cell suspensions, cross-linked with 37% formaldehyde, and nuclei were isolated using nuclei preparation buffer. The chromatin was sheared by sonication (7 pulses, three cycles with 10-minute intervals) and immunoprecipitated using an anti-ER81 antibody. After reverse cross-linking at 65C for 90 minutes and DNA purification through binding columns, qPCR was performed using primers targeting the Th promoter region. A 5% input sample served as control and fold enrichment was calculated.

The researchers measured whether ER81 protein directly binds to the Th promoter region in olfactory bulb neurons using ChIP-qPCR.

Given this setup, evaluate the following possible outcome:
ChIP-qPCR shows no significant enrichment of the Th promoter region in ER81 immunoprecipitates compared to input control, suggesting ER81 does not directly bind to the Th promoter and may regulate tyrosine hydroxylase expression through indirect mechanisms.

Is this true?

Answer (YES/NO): NO